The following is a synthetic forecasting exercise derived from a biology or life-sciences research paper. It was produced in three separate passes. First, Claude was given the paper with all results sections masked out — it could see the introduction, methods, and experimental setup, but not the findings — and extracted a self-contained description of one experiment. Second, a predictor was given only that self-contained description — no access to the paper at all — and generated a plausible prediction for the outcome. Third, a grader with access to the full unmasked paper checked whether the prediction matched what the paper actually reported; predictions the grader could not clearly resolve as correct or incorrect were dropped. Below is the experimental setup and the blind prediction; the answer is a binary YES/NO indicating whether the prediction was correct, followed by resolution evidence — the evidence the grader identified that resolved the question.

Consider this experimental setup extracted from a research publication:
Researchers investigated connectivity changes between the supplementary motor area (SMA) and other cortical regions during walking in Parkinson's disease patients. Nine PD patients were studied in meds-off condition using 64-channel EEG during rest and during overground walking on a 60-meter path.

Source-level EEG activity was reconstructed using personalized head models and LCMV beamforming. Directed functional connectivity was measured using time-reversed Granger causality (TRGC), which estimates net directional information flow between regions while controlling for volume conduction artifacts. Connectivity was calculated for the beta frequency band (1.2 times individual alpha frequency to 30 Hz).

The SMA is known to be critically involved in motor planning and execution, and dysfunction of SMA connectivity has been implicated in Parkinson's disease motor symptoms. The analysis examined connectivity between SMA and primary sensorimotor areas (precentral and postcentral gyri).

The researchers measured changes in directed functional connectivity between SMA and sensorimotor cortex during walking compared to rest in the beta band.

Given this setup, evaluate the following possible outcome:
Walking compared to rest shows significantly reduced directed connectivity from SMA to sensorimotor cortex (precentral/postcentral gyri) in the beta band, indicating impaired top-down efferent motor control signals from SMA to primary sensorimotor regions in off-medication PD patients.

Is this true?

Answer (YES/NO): YES